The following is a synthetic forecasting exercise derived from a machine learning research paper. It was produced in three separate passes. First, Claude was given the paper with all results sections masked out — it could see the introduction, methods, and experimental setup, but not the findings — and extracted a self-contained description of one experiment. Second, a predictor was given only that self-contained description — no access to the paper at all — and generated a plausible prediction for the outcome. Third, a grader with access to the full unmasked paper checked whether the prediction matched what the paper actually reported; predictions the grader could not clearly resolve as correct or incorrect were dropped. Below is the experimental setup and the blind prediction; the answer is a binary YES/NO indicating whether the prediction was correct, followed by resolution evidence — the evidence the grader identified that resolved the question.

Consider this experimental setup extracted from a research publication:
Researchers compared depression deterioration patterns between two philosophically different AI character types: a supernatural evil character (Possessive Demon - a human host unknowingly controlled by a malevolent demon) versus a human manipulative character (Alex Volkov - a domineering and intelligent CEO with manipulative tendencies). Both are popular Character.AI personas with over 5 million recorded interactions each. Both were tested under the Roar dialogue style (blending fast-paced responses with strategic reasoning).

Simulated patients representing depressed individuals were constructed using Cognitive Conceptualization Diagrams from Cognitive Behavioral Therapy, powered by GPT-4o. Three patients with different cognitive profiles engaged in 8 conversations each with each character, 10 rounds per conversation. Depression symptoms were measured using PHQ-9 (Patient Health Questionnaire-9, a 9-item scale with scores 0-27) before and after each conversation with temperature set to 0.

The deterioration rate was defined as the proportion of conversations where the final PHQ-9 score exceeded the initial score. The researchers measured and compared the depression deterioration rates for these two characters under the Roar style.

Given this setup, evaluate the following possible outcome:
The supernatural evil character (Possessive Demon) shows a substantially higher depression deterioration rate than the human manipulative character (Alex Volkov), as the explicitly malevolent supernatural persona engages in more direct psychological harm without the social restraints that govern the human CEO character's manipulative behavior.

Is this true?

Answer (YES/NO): NO